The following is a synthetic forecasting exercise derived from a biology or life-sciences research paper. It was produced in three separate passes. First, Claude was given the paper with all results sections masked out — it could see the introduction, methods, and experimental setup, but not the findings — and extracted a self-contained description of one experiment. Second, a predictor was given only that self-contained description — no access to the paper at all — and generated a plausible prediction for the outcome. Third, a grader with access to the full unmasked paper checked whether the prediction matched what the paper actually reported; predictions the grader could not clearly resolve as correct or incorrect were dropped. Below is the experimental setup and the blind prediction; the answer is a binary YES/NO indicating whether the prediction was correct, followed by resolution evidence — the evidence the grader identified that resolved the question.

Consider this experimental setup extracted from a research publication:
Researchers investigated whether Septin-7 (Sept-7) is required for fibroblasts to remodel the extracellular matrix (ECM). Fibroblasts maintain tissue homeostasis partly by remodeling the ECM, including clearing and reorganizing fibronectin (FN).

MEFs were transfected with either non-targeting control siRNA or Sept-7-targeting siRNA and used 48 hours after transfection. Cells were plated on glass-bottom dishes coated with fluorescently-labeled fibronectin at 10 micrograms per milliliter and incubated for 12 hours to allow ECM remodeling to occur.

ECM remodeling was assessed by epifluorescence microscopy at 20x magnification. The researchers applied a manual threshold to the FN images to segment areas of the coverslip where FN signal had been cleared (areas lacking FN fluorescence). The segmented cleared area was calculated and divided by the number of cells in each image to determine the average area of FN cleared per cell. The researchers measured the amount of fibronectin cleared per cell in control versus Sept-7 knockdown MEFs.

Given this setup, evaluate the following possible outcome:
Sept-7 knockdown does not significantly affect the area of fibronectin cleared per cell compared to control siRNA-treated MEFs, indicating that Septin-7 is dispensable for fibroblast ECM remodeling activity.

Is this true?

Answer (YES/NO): NO